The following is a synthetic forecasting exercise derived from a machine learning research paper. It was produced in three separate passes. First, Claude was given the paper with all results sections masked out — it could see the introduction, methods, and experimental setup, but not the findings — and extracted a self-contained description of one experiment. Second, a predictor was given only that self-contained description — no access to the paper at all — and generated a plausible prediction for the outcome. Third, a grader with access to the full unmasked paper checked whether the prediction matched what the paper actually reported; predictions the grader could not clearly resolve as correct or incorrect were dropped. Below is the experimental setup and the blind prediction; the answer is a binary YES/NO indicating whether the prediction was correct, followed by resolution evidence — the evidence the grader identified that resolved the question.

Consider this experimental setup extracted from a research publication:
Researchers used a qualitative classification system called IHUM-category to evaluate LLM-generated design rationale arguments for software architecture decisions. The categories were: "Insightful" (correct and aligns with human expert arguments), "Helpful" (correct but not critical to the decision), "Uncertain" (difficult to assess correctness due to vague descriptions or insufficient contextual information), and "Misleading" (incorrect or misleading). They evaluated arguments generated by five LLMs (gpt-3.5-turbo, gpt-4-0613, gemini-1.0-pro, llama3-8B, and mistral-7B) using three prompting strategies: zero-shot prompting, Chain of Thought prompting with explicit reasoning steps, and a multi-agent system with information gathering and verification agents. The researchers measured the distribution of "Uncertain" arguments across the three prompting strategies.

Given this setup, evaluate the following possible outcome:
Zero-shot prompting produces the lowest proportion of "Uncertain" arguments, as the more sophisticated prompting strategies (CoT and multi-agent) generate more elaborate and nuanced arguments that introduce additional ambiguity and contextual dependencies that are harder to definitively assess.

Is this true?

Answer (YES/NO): NO